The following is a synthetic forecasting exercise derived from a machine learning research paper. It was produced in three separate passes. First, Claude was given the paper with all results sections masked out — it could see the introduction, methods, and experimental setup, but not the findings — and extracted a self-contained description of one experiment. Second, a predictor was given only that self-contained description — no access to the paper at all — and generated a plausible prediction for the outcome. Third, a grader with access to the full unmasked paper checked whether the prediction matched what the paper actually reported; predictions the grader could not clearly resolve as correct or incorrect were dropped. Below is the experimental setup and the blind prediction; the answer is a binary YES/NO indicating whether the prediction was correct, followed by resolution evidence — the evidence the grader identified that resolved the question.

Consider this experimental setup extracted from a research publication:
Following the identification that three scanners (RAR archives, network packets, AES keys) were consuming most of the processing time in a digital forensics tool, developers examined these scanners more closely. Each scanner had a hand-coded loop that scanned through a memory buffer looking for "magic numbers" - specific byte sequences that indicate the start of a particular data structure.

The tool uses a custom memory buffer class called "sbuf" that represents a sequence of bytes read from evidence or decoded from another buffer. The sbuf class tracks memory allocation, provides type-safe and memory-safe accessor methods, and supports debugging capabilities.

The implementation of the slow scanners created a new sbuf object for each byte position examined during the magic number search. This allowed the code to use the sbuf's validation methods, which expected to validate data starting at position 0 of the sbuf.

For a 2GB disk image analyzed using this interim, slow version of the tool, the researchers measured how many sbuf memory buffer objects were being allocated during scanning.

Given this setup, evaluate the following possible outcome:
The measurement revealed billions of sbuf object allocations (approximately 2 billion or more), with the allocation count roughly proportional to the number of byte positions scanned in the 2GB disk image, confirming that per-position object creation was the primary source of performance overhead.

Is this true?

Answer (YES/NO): YES